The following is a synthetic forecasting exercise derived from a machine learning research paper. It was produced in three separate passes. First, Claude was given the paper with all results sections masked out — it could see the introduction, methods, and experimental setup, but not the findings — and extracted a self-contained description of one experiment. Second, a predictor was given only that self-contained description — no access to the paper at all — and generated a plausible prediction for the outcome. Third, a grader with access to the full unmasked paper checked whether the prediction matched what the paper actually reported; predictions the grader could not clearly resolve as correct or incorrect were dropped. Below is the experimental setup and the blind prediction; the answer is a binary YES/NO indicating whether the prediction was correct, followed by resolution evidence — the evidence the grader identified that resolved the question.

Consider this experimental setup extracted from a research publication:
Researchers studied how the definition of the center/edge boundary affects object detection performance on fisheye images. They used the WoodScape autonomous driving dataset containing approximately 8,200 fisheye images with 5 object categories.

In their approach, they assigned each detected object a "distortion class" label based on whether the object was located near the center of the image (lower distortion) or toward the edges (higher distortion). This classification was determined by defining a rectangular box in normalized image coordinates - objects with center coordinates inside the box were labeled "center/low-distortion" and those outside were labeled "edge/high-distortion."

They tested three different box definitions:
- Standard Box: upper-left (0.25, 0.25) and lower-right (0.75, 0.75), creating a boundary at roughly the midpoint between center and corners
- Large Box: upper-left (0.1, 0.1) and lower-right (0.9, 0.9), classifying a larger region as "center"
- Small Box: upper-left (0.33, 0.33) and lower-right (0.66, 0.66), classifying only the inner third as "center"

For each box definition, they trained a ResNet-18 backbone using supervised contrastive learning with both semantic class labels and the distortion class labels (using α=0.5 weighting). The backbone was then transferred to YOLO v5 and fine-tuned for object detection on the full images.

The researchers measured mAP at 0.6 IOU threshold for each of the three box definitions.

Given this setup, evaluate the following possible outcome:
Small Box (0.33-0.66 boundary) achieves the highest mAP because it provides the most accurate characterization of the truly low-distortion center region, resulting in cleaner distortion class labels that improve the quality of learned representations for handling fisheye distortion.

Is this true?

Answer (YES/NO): NO